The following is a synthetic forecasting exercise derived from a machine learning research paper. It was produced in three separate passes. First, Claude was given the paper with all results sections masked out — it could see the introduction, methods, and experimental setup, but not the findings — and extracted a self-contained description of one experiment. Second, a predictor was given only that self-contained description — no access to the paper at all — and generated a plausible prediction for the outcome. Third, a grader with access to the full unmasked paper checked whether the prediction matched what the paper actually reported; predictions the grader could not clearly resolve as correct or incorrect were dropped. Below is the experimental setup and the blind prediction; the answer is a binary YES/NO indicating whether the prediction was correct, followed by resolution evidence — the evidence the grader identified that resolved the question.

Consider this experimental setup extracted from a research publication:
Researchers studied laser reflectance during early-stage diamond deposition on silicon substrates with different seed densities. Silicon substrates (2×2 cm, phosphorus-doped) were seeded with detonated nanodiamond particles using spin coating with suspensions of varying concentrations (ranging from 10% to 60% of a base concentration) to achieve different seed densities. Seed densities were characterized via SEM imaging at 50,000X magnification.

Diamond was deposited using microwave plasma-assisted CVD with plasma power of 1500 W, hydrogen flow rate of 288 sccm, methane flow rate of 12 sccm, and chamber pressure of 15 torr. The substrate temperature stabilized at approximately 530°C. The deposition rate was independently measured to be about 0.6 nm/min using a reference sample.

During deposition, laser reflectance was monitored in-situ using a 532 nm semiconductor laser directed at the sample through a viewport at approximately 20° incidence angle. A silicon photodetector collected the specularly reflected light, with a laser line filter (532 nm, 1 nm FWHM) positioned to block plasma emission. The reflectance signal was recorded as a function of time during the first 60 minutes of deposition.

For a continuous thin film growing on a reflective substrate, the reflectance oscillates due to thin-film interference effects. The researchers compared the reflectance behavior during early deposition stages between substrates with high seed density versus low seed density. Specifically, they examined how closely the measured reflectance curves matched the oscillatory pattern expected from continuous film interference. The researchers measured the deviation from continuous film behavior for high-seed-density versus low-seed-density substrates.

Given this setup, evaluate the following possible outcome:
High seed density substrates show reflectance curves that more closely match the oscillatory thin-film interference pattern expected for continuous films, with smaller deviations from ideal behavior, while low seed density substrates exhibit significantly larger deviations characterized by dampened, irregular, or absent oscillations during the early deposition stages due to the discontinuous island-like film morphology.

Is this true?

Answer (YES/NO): YES